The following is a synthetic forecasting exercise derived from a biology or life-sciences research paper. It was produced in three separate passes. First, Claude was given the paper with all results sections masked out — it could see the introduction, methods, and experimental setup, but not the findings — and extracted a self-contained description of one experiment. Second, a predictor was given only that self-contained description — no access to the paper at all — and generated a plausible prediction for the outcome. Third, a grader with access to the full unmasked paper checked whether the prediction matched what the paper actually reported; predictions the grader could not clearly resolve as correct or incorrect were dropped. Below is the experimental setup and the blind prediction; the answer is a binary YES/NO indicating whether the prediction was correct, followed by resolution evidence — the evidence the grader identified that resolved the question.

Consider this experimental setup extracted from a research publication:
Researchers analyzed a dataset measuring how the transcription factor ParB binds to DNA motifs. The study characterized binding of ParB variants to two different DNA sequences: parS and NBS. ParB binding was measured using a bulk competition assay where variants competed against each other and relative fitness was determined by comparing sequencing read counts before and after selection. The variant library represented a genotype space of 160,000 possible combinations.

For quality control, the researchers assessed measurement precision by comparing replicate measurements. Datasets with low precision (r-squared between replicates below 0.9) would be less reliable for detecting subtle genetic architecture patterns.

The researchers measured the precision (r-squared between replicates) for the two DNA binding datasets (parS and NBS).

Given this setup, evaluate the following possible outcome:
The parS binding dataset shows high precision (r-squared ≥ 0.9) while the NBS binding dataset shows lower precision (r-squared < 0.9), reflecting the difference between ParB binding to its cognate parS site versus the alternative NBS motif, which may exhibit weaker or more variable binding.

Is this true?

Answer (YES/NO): YES